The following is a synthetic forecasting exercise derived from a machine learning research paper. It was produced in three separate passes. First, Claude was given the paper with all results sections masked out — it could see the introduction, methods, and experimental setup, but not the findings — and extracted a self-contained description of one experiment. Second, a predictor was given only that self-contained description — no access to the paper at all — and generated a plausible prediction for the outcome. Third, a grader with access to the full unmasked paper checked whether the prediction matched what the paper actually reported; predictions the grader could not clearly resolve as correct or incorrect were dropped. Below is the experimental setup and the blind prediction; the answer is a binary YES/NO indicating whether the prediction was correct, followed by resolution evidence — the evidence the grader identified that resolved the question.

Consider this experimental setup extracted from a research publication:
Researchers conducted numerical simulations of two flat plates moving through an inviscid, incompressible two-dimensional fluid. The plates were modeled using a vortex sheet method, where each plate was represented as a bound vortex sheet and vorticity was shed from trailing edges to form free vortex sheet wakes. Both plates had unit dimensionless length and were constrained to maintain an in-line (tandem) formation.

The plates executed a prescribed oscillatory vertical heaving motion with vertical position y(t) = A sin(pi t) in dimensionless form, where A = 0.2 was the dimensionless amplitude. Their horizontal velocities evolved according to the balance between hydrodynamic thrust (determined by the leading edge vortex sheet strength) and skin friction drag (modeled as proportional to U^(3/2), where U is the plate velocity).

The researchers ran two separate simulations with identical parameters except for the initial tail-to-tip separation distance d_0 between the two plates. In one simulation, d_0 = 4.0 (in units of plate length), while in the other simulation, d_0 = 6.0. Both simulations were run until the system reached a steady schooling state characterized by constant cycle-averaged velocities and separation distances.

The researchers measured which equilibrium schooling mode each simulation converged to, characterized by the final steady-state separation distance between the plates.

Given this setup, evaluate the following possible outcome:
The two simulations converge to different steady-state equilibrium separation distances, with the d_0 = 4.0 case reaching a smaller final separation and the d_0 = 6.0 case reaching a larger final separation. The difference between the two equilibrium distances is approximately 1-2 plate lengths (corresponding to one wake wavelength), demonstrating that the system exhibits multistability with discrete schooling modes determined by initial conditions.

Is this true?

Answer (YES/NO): NO